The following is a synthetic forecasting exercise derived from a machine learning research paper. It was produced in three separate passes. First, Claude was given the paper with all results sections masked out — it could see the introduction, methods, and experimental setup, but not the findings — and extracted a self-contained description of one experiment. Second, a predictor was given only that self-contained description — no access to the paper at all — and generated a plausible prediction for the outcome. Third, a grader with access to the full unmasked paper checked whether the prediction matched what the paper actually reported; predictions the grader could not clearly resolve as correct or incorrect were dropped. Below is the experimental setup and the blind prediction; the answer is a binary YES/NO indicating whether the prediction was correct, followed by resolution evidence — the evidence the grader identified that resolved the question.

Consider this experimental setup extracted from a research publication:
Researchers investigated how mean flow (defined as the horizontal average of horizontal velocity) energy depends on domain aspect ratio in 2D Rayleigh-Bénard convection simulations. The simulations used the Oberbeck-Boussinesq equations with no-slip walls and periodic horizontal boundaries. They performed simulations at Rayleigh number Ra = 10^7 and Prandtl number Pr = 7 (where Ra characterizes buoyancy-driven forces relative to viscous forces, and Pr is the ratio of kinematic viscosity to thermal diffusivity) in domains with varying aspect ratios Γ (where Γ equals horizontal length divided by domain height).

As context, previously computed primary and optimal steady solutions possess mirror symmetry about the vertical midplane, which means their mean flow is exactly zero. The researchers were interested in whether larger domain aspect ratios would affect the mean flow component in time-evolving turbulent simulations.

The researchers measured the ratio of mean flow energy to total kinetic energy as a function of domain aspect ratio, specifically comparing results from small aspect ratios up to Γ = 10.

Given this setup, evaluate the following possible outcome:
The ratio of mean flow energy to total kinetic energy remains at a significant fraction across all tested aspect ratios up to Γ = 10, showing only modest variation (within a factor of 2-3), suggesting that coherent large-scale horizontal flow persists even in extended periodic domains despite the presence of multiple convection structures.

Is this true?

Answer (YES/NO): NO